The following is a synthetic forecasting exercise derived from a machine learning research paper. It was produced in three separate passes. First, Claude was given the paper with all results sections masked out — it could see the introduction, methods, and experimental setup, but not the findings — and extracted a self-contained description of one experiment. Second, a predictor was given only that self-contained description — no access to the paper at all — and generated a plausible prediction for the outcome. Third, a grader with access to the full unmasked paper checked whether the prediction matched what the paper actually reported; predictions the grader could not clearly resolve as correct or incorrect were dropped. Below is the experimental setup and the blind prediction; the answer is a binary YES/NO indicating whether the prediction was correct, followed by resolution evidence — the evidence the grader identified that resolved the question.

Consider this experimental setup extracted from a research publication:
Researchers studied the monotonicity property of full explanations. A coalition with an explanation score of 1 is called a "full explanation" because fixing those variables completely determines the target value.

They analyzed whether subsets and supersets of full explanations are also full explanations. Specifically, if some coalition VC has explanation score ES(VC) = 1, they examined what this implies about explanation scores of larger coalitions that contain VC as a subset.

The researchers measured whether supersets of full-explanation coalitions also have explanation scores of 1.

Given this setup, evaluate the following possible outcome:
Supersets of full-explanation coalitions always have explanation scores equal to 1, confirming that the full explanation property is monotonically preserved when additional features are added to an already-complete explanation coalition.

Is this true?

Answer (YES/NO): YES